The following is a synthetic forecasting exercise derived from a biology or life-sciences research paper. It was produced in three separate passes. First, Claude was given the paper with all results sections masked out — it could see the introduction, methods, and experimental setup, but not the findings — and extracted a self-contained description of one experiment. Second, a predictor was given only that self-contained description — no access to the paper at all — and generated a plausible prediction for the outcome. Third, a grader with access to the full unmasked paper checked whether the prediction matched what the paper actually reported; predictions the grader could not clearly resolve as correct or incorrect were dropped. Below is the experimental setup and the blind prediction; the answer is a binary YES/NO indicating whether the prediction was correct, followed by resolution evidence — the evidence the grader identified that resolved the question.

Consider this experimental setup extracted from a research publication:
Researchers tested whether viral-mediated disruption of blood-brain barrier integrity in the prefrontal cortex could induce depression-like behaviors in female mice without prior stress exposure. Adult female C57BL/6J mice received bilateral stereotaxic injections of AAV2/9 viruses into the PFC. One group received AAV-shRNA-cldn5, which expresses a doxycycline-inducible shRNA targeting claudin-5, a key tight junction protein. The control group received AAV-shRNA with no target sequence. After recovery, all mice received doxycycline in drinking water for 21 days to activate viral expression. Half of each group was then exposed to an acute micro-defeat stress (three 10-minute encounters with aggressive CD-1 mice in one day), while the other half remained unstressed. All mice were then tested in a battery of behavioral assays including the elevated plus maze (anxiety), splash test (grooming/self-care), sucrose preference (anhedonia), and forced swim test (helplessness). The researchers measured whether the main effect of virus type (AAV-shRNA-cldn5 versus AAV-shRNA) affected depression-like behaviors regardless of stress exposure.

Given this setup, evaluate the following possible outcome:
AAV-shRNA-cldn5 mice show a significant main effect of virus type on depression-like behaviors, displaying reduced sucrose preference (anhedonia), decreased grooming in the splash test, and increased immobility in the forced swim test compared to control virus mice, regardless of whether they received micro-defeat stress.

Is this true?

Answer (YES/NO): YES